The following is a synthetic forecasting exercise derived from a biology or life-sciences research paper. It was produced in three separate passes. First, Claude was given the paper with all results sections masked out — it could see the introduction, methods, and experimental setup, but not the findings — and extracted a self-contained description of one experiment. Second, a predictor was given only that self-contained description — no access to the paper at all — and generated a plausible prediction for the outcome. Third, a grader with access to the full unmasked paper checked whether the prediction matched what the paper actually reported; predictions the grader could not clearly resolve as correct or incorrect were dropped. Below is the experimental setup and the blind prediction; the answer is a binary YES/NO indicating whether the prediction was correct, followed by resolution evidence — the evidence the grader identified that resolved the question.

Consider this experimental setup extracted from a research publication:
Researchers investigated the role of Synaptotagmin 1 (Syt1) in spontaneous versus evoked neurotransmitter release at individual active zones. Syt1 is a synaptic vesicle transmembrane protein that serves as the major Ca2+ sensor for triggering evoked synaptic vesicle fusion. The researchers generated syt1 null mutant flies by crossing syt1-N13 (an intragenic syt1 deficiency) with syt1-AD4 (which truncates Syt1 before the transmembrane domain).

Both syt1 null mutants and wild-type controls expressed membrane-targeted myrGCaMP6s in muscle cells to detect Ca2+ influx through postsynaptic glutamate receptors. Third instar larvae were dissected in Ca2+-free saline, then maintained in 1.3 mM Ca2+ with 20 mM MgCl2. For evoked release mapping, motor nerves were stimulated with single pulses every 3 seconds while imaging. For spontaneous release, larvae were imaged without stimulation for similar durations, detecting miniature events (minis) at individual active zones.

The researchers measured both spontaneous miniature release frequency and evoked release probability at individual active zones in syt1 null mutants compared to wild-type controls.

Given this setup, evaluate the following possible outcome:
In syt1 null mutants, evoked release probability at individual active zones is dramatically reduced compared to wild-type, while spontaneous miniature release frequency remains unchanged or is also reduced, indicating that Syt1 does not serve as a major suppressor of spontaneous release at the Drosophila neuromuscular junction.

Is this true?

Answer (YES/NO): NO